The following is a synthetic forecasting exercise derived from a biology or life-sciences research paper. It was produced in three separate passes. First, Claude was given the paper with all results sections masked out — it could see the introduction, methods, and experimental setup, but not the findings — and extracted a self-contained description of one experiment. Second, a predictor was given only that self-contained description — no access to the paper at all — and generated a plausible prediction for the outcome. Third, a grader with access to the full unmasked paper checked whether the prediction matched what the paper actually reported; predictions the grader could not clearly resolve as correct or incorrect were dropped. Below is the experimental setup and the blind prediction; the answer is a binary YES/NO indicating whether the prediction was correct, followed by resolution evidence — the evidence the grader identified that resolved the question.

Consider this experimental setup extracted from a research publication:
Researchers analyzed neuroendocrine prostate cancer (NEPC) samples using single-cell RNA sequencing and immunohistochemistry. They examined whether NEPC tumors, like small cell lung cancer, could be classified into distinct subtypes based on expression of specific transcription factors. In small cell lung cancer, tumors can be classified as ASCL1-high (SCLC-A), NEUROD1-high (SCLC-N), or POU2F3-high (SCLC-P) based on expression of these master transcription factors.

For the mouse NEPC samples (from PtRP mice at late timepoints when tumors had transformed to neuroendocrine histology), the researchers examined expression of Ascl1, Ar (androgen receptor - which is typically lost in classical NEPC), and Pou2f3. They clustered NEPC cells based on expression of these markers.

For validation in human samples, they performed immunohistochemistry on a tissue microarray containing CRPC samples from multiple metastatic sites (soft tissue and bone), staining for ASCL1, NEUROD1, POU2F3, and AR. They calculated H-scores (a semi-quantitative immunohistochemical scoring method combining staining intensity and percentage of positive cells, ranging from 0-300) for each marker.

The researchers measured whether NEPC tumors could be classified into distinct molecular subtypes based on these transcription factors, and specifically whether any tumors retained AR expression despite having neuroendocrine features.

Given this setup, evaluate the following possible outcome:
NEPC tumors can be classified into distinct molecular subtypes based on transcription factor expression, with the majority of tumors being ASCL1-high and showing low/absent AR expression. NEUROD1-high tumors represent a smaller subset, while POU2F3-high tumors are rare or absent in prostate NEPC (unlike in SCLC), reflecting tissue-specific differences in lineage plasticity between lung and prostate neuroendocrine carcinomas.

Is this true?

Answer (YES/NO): NO